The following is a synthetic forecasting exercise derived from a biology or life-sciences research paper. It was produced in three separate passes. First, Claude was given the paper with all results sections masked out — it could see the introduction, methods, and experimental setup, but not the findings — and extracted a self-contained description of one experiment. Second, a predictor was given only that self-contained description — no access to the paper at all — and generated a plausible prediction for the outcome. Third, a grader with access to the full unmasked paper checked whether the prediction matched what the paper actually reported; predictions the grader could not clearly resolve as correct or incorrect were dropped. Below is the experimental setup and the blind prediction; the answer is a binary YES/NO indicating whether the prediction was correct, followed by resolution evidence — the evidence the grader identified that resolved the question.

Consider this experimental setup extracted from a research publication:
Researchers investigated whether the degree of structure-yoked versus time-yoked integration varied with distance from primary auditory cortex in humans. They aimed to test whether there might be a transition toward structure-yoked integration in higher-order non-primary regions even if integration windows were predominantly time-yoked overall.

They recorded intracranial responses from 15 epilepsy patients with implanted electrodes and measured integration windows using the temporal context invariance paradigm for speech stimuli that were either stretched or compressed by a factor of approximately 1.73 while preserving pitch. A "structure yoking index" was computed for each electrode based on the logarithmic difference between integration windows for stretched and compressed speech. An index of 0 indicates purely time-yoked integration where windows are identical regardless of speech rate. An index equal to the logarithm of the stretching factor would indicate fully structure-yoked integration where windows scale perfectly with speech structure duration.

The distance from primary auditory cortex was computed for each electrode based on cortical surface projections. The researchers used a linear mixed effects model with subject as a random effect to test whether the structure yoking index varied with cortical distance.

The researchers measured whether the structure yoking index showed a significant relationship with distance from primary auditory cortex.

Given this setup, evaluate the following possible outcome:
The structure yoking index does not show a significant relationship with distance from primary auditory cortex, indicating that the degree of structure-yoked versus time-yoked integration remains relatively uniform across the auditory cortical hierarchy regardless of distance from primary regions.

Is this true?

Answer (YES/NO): YES